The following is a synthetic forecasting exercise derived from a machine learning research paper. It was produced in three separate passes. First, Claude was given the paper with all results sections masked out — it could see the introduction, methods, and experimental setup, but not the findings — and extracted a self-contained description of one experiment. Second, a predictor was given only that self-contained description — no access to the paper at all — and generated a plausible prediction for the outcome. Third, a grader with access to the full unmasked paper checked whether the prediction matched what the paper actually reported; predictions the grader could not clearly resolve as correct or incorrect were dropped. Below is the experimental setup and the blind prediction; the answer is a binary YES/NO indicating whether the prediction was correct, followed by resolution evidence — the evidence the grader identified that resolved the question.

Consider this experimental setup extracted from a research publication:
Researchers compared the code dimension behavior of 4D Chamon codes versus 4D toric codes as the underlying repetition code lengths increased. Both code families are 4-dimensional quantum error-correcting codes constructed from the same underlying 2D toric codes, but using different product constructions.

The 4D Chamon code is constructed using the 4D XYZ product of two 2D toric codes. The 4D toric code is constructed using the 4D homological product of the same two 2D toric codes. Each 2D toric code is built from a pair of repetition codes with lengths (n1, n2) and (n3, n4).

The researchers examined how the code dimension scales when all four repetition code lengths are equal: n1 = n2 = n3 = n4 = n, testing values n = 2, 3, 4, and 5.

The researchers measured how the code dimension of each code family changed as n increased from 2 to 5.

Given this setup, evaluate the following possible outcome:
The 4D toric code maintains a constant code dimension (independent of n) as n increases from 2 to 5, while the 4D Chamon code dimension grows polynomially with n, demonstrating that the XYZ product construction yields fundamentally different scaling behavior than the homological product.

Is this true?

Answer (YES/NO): YES